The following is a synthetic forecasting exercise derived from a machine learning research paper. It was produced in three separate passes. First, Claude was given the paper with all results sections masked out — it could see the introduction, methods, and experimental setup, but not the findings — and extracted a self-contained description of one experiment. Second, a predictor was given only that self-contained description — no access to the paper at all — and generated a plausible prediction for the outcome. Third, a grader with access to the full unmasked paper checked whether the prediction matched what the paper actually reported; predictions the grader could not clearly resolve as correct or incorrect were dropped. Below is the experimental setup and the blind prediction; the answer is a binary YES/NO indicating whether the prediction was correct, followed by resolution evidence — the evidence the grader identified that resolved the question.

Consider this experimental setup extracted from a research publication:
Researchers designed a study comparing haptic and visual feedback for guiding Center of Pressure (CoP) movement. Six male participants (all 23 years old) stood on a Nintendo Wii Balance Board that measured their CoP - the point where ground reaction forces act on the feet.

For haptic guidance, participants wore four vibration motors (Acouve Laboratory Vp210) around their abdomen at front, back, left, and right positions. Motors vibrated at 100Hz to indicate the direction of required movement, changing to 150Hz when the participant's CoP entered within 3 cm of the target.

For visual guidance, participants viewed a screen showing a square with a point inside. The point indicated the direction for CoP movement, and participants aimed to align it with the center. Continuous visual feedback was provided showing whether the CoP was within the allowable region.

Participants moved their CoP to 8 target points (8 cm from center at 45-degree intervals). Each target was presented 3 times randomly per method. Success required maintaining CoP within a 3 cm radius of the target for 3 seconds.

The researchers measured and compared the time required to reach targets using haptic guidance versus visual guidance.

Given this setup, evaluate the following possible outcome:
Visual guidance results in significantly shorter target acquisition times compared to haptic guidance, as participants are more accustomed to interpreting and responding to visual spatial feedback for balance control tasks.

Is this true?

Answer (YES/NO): NO